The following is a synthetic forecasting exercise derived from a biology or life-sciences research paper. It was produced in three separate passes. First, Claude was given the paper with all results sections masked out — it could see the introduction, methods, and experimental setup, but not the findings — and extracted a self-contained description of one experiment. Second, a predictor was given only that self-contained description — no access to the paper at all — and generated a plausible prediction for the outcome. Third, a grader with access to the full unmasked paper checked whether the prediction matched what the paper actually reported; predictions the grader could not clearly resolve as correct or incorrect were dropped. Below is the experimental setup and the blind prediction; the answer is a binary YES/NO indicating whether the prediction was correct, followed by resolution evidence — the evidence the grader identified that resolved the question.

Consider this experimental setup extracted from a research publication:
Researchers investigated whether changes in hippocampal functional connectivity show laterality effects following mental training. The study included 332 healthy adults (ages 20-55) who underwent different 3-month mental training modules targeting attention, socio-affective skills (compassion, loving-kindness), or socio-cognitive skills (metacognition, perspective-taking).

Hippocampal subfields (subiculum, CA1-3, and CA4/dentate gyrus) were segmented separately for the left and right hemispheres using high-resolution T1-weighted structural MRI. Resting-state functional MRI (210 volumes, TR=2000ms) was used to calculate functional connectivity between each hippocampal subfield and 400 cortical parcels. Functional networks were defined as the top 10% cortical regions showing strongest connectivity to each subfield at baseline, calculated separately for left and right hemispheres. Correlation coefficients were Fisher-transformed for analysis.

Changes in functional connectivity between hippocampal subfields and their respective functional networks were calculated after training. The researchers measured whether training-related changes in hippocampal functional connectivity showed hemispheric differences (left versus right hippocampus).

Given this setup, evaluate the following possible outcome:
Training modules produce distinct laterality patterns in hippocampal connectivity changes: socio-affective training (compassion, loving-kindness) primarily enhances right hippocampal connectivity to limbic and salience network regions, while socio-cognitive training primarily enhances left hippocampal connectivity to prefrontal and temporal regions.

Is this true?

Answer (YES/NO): NO